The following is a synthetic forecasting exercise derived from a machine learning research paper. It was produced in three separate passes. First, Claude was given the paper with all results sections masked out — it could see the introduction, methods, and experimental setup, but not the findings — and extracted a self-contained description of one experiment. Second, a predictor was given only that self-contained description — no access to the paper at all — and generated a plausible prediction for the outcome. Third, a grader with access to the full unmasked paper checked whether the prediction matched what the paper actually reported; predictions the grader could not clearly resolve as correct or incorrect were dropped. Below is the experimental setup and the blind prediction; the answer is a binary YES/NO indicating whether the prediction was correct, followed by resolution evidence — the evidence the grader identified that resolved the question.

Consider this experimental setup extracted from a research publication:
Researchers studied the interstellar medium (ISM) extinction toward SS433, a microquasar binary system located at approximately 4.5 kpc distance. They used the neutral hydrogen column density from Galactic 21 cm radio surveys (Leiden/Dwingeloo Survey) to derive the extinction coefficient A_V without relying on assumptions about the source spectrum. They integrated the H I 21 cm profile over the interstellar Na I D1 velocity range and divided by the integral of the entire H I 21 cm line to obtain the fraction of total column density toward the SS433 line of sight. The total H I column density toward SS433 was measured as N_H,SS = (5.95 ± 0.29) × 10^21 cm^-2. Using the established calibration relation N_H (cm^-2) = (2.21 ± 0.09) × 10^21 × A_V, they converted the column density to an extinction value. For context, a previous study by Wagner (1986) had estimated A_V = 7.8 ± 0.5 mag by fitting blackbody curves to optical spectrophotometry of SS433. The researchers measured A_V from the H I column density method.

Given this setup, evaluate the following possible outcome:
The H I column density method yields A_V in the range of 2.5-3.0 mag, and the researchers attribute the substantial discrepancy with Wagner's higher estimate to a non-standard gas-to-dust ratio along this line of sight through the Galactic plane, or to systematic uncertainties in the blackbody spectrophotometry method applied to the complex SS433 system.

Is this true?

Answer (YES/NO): NO